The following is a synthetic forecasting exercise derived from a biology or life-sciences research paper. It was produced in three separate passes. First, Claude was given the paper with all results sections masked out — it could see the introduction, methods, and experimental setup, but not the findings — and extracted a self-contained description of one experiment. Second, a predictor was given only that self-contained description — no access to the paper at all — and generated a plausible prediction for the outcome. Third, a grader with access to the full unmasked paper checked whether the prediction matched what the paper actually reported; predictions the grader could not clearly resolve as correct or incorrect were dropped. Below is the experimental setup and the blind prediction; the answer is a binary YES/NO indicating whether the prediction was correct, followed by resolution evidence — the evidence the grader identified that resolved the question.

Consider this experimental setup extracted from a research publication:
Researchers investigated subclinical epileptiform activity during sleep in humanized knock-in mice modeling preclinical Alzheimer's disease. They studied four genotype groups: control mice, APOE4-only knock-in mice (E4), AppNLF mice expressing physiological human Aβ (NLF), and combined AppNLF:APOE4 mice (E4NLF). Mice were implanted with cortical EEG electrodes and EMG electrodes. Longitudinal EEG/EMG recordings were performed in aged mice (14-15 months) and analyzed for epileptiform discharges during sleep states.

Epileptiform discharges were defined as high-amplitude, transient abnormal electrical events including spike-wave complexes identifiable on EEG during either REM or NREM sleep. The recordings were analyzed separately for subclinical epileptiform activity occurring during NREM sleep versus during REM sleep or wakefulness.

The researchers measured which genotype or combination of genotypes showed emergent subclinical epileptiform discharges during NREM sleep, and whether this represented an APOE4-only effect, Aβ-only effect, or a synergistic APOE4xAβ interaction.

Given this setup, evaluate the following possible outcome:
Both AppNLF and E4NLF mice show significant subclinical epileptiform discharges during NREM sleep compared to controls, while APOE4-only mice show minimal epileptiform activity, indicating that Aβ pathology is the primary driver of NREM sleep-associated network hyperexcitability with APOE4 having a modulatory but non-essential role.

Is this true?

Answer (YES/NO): NO